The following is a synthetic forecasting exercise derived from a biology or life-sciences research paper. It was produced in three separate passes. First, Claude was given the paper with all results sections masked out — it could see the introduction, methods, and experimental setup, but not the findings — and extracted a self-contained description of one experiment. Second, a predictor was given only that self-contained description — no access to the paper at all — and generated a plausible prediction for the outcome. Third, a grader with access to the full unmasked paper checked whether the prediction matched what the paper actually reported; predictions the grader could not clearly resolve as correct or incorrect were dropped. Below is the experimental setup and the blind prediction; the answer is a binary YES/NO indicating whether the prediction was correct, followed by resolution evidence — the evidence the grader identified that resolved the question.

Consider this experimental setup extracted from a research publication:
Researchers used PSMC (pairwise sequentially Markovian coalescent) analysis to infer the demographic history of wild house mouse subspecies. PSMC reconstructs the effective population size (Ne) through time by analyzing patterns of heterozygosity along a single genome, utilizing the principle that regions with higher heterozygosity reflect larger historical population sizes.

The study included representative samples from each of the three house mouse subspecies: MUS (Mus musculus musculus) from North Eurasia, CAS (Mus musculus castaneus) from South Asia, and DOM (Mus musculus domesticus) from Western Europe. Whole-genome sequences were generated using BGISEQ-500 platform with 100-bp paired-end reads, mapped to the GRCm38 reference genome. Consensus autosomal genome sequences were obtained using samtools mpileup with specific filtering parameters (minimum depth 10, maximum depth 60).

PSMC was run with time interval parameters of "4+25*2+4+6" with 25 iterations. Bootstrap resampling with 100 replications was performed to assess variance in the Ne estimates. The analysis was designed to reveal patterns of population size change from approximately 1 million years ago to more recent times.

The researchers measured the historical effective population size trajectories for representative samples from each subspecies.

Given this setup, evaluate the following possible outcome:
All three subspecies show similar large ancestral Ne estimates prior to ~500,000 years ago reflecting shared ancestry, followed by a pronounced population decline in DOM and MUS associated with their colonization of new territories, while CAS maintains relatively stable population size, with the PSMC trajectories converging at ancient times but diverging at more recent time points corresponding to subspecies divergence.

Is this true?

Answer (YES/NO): NO